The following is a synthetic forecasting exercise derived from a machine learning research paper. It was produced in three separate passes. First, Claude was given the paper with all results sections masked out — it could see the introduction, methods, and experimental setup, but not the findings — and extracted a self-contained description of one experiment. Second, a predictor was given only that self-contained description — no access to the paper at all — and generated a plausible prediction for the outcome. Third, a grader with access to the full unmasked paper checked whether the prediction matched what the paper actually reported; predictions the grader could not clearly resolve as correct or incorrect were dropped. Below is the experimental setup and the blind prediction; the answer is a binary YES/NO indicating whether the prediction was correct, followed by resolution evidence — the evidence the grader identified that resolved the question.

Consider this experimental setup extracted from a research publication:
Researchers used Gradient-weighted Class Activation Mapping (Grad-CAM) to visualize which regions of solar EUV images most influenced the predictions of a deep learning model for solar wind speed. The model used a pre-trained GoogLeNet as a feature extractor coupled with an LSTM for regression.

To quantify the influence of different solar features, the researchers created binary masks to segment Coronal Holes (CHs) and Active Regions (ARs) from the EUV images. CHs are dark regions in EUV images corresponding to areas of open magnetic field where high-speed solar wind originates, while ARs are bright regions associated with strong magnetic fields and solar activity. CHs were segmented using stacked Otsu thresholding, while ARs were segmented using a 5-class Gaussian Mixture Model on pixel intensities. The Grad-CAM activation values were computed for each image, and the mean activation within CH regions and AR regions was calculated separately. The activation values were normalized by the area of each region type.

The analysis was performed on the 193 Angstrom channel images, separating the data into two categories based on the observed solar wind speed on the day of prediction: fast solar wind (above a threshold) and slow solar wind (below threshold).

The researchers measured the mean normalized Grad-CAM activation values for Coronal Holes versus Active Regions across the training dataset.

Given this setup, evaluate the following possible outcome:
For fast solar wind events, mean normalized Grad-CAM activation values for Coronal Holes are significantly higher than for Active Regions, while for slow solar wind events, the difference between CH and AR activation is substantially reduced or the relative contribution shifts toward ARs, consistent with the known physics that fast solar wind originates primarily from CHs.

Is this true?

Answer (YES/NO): YES